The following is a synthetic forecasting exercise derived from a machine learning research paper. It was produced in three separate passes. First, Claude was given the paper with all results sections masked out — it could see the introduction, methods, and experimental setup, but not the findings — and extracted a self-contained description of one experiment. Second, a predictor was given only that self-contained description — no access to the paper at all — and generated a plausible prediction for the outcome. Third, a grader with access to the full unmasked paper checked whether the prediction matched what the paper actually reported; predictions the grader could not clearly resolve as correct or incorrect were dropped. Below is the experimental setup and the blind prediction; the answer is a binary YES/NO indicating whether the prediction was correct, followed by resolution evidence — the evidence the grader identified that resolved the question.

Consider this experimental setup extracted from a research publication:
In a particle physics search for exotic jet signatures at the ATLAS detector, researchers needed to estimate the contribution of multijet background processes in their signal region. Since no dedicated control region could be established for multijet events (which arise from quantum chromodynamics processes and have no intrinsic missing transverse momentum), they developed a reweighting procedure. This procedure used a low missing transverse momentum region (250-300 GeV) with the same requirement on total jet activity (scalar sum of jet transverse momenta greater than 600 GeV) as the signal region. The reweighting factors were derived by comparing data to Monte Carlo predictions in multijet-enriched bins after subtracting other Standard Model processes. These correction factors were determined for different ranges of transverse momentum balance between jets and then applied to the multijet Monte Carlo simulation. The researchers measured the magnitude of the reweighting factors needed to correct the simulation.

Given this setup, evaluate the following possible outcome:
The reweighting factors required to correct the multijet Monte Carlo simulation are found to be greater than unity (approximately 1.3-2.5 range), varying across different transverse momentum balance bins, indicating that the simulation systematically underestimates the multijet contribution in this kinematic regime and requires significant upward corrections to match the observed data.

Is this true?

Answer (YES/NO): YES